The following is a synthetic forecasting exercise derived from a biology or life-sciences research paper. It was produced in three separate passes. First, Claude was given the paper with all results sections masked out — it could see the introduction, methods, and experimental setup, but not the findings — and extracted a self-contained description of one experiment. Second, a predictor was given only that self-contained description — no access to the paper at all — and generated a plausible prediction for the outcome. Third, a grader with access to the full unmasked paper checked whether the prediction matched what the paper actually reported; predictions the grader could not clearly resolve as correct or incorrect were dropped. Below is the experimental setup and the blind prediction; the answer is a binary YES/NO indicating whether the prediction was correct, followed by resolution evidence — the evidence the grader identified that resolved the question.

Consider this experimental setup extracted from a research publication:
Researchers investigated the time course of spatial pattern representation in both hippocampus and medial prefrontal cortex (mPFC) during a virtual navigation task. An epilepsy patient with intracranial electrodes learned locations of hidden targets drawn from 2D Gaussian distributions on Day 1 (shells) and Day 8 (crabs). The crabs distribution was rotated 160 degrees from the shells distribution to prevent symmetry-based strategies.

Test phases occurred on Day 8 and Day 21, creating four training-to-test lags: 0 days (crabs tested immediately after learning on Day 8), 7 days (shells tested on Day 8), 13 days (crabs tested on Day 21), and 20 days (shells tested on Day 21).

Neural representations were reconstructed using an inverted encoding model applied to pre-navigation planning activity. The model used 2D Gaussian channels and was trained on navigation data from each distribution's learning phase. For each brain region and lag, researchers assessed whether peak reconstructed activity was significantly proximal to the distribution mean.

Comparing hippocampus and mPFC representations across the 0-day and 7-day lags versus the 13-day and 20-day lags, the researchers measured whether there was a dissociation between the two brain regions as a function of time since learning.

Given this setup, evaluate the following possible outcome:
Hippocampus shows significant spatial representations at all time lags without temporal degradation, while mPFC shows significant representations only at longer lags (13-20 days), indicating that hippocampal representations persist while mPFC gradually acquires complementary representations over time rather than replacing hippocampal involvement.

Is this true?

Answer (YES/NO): NO